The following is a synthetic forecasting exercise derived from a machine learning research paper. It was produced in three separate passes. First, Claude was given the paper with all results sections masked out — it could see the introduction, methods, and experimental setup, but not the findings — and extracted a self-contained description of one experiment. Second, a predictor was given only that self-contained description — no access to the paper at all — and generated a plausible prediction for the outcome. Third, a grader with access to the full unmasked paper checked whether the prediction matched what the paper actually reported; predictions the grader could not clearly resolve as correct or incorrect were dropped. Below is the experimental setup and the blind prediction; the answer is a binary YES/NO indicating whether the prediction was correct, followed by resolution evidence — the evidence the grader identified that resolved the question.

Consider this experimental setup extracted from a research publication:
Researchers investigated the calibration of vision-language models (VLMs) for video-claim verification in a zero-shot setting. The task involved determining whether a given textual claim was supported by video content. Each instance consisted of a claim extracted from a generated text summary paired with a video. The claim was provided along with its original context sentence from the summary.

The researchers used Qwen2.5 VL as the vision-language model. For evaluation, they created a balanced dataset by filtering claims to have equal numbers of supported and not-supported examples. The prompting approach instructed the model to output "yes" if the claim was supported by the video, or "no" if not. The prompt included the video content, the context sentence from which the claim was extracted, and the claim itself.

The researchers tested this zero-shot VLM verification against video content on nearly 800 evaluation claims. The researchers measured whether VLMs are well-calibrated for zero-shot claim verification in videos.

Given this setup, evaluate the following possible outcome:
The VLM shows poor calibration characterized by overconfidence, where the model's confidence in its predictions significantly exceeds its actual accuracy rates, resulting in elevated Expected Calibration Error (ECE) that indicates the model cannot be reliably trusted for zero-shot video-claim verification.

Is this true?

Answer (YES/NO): NO